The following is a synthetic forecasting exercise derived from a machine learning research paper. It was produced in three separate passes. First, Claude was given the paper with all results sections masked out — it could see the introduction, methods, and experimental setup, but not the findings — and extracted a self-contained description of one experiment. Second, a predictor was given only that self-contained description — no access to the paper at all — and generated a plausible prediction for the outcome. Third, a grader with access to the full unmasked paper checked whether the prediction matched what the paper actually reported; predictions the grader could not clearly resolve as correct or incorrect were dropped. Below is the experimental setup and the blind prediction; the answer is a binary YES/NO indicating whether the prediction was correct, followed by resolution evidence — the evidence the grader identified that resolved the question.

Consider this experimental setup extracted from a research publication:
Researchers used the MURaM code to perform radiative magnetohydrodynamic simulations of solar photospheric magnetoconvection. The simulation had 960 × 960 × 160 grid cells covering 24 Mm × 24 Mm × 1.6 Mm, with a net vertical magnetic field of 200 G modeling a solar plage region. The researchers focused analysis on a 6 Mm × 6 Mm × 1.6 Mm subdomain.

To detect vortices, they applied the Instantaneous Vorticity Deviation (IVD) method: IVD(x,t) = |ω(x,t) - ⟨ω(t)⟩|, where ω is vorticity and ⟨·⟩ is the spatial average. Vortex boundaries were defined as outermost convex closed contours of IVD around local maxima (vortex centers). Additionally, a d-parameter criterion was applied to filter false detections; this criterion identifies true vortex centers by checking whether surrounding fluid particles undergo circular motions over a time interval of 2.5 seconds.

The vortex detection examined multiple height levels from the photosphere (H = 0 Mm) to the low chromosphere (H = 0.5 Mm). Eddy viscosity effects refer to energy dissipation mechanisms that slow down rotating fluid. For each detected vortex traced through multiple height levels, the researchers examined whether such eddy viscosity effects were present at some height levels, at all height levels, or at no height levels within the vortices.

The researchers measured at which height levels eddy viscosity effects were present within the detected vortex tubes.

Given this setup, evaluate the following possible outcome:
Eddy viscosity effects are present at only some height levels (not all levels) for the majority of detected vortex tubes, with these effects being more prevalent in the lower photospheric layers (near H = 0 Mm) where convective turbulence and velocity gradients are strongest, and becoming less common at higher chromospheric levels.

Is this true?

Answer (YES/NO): NO